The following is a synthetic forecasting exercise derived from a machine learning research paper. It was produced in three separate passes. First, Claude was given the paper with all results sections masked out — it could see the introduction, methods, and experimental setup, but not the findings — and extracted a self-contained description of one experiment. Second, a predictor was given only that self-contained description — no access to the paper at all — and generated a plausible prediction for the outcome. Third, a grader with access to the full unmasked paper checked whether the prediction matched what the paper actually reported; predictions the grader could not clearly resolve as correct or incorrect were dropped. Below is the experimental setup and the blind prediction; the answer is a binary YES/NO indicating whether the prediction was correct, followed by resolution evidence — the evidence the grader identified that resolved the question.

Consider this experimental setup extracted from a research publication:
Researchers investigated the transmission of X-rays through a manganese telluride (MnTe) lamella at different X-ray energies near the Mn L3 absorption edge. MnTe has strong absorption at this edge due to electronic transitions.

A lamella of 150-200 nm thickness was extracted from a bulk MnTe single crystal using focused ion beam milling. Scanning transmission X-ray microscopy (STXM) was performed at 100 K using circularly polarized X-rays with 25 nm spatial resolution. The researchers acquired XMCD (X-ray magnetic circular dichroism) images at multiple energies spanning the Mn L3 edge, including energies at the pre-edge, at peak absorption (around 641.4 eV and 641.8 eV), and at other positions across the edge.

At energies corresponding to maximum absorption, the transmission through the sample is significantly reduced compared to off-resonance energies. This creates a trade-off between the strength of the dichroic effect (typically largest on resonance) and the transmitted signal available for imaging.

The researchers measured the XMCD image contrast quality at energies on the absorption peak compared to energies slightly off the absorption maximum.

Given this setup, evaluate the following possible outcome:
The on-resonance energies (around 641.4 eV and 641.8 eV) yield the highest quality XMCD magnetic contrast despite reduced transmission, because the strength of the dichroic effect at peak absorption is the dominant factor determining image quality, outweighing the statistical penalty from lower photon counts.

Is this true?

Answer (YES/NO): NO